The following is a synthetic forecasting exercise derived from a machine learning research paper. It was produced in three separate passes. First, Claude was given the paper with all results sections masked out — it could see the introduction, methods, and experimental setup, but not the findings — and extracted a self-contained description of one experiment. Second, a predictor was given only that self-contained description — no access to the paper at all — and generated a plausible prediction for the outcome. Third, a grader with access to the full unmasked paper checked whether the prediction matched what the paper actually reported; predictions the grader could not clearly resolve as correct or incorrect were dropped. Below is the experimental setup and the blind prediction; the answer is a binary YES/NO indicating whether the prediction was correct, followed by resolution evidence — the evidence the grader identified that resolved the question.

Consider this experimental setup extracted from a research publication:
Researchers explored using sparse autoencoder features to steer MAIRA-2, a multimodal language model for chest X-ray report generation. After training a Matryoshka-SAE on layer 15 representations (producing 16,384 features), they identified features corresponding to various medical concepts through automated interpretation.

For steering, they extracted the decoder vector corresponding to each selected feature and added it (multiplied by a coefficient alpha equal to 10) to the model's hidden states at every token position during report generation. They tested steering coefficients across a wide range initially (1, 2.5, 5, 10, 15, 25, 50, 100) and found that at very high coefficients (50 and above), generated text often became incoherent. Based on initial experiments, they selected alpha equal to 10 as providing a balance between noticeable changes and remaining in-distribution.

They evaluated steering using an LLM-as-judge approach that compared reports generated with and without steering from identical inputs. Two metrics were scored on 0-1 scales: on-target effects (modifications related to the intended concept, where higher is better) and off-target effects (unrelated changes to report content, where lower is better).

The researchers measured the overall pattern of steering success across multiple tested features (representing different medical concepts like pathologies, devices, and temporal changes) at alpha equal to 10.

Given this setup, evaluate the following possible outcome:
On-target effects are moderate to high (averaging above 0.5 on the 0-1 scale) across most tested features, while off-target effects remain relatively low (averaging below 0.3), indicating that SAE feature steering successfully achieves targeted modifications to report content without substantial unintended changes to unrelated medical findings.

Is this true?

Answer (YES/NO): NO